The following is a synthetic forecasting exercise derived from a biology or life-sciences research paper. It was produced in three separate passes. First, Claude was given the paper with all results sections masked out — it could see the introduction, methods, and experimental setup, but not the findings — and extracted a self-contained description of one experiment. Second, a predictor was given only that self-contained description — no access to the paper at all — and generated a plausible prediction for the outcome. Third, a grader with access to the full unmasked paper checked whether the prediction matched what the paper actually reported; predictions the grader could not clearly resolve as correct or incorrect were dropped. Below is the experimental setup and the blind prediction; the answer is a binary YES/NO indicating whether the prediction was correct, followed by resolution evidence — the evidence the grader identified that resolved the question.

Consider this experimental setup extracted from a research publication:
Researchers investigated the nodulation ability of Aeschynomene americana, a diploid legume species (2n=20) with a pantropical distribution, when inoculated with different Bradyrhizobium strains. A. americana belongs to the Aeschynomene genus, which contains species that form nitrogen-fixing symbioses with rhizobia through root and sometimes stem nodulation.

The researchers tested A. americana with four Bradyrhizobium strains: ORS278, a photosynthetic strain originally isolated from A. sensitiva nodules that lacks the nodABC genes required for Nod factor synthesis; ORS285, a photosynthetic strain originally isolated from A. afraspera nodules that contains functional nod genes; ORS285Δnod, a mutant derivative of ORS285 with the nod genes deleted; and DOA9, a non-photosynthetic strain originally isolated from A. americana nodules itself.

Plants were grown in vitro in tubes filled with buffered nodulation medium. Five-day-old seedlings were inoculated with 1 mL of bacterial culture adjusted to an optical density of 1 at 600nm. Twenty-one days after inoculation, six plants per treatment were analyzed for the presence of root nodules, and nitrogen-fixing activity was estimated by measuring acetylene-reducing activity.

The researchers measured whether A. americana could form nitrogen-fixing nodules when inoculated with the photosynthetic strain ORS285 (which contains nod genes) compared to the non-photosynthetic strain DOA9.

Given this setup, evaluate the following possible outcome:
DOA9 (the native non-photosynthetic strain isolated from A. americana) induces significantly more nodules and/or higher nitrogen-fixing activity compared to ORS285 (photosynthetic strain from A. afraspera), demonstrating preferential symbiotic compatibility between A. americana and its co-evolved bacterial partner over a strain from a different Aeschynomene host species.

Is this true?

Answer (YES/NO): YES